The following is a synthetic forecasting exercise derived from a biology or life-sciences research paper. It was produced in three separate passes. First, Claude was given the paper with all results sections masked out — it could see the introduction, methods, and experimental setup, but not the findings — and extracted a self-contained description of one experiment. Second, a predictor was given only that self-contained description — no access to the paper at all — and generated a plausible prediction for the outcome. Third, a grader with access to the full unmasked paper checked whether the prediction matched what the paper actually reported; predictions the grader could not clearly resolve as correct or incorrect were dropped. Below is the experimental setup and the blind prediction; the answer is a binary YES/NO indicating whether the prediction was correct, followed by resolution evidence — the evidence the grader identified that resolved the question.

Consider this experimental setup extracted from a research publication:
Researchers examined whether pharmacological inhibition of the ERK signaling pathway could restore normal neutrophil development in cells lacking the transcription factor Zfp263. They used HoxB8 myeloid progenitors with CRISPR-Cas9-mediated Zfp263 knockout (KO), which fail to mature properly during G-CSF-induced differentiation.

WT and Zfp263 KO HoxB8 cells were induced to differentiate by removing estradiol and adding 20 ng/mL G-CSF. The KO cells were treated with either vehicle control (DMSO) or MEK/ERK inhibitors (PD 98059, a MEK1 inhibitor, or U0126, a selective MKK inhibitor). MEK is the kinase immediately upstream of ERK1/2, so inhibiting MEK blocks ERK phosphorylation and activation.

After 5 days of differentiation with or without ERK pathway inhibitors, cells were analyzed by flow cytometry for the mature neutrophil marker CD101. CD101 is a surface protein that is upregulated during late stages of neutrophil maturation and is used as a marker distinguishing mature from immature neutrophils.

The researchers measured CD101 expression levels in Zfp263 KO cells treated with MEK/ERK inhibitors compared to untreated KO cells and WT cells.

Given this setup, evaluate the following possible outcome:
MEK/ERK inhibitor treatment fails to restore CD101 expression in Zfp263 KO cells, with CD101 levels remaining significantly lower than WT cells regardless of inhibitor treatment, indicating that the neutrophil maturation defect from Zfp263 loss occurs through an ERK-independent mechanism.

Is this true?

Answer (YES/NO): NO